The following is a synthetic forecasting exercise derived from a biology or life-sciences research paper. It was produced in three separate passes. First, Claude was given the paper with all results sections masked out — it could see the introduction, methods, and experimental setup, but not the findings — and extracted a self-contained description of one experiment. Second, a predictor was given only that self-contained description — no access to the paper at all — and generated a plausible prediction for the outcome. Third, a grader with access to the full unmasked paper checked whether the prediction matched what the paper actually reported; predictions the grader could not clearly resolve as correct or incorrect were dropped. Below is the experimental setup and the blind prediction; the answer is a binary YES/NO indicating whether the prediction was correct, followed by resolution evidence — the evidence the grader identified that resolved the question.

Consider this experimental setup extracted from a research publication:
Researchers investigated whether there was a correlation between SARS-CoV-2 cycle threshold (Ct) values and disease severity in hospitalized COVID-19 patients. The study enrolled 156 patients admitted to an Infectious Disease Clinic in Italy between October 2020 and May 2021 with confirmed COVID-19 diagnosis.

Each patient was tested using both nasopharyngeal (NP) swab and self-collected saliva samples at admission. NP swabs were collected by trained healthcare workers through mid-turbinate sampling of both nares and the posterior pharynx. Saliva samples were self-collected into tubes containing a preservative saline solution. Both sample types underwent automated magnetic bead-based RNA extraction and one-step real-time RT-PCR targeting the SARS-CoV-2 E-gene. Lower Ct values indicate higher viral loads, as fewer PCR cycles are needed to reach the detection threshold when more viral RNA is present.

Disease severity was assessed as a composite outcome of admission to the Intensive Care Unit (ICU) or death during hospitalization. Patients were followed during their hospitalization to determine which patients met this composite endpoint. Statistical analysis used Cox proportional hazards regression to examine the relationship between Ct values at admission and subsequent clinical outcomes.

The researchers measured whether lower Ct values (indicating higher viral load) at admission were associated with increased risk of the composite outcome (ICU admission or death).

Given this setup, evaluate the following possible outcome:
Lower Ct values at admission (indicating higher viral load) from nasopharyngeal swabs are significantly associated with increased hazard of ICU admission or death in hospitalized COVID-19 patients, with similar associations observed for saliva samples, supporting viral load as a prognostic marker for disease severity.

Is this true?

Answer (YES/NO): YES